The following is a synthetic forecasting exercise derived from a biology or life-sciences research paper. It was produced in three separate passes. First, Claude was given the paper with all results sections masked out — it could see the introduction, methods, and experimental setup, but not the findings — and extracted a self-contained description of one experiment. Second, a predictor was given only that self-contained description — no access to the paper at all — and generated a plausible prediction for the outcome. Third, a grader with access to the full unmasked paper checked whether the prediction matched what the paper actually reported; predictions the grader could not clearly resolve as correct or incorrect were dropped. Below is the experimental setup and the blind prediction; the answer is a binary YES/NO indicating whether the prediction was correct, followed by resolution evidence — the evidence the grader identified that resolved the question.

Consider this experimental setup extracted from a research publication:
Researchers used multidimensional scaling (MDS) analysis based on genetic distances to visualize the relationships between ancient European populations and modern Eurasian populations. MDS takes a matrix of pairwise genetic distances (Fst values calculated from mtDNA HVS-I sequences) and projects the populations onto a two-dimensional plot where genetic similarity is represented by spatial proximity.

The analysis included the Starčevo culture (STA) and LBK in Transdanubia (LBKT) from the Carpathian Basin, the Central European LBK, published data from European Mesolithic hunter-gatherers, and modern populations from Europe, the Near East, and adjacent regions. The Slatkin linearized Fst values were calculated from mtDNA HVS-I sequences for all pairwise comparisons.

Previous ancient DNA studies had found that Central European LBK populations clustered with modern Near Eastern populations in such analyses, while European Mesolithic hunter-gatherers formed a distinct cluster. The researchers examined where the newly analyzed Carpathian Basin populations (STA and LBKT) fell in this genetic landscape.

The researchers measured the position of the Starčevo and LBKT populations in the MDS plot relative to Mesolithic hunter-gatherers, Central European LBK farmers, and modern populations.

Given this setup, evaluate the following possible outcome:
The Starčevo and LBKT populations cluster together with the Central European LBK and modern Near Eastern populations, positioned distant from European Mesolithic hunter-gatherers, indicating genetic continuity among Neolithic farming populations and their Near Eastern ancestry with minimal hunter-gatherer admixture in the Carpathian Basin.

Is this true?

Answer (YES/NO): YES